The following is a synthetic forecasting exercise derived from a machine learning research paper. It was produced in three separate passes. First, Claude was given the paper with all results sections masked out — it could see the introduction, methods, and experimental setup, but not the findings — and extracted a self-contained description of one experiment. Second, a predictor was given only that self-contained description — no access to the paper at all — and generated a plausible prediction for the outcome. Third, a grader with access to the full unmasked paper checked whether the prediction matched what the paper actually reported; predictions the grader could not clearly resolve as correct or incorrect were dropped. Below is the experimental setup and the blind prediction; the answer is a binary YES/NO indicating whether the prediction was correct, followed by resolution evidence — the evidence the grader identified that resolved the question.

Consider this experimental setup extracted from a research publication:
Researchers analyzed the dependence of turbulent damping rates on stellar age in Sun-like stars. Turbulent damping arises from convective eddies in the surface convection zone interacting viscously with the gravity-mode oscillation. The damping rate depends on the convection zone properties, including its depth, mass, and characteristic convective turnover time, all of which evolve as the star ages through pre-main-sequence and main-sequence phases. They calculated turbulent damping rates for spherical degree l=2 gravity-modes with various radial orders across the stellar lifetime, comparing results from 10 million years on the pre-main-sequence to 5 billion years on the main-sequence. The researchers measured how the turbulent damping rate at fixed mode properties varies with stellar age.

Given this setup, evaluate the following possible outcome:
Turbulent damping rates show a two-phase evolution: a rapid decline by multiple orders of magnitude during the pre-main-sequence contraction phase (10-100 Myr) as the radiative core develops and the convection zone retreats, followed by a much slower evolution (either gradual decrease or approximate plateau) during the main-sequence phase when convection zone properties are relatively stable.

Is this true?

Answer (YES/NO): NO